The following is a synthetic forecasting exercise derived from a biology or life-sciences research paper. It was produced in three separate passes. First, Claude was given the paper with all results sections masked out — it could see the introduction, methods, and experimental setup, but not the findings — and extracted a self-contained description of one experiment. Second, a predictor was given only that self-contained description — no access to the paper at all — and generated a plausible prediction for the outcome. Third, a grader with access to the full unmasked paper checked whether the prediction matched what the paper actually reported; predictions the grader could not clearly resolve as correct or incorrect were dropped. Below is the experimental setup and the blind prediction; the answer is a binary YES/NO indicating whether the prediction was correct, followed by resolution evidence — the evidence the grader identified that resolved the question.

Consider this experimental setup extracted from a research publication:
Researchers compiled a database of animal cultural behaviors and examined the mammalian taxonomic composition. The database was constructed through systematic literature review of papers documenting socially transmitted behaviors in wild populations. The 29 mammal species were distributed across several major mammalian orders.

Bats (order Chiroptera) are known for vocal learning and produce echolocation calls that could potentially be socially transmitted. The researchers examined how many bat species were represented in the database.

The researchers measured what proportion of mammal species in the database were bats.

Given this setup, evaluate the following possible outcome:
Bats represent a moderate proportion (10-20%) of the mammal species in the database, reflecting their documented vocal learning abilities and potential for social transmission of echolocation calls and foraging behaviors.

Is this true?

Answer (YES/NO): YES